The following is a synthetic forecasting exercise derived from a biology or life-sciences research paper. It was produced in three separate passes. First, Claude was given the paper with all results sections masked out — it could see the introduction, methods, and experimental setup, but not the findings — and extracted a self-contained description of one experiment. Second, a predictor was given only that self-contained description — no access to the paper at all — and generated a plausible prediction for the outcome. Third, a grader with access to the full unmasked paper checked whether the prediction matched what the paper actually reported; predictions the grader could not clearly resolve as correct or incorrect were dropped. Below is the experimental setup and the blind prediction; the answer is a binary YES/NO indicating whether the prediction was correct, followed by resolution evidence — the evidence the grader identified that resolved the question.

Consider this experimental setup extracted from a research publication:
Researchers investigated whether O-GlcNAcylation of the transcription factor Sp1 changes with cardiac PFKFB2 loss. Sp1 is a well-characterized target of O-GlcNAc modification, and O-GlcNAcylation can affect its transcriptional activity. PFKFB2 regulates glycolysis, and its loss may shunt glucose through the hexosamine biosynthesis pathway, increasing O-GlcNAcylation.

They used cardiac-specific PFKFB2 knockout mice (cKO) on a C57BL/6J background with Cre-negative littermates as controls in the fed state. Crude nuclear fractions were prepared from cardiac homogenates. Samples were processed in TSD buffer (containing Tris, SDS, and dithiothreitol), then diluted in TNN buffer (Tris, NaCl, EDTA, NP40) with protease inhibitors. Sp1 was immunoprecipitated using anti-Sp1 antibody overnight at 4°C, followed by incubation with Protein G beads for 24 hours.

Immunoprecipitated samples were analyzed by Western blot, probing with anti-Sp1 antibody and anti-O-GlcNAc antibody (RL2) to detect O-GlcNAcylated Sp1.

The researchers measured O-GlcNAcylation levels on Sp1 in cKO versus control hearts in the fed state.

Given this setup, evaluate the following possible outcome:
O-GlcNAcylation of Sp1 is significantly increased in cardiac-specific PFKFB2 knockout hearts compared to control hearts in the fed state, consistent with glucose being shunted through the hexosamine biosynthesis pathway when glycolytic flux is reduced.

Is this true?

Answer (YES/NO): YES